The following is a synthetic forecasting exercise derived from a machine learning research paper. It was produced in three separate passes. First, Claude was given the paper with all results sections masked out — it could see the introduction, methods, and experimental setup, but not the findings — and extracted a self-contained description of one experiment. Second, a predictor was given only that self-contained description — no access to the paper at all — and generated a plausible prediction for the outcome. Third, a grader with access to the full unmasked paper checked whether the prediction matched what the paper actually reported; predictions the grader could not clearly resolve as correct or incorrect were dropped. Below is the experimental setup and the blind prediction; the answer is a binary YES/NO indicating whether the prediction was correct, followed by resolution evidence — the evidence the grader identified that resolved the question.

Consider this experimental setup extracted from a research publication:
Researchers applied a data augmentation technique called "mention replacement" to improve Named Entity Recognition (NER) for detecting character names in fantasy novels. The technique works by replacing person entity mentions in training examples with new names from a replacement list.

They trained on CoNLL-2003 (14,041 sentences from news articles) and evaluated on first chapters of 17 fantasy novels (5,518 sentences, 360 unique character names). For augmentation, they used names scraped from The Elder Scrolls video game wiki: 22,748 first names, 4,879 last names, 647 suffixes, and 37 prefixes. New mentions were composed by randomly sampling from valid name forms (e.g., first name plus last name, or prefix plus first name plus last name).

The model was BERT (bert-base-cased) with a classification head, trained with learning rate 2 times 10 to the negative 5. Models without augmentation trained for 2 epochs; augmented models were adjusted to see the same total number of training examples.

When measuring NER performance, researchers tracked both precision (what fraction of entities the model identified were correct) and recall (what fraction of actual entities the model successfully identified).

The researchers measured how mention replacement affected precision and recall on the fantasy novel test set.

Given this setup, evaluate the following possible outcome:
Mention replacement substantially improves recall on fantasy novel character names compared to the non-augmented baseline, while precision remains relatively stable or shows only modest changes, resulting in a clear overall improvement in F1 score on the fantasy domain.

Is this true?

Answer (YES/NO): NO